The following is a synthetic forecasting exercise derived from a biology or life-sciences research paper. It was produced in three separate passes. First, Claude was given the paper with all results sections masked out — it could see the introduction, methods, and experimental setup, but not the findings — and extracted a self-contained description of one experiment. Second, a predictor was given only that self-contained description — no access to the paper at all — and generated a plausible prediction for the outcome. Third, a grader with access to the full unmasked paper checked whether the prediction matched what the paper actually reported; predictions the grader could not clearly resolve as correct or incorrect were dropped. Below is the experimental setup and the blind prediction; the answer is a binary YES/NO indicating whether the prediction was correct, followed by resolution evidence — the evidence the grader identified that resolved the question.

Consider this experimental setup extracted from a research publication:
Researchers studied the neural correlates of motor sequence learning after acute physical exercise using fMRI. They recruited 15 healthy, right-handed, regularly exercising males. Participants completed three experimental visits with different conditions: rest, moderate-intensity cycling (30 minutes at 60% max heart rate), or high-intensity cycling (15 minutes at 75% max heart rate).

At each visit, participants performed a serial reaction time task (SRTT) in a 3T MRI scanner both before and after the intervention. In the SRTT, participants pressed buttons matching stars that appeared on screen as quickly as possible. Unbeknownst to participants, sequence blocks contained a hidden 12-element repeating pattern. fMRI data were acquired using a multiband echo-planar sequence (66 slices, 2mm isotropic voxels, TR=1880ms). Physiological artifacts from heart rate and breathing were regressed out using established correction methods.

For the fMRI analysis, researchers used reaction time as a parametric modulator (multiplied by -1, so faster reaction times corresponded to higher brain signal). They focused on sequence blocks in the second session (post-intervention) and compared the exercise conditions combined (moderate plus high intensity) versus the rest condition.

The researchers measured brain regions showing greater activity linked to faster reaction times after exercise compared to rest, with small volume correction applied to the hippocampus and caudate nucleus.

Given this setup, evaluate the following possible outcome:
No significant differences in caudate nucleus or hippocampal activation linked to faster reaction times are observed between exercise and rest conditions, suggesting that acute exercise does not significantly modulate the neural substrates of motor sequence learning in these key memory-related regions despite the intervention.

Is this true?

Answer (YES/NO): NO